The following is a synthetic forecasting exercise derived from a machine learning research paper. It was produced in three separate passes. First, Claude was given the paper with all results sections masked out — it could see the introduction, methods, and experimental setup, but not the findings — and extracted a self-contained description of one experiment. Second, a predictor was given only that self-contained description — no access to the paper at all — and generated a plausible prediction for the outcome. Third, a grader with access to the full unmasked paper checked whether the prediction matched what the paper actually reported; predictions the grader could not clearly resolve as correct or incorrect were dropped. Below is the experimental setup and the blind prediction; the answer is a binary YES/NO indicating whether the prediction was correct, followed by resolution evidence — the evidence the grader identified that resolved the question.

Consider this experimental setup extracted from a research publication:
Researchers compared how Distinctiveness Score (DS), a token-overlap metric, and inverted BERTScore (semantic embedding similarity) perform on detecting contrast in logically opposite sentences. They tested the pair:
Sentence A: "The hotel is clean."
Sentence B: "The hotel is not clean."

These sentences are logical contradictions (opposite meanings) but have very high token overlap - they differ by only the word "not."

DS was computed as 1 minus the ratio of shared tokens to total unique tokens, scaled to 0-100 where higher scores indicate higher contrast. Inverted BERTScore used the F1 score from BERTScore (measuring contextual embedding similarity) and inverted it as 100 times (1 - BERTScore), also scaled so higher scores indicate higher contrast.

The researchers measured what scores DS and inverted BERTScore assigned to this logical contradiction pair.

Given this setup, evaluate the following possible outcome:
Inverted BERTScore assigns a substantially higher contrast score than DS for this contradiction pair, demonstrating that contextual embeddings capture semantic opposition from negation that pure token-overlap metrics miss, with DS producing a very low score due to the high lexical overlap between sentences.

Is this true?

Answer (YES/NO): NO